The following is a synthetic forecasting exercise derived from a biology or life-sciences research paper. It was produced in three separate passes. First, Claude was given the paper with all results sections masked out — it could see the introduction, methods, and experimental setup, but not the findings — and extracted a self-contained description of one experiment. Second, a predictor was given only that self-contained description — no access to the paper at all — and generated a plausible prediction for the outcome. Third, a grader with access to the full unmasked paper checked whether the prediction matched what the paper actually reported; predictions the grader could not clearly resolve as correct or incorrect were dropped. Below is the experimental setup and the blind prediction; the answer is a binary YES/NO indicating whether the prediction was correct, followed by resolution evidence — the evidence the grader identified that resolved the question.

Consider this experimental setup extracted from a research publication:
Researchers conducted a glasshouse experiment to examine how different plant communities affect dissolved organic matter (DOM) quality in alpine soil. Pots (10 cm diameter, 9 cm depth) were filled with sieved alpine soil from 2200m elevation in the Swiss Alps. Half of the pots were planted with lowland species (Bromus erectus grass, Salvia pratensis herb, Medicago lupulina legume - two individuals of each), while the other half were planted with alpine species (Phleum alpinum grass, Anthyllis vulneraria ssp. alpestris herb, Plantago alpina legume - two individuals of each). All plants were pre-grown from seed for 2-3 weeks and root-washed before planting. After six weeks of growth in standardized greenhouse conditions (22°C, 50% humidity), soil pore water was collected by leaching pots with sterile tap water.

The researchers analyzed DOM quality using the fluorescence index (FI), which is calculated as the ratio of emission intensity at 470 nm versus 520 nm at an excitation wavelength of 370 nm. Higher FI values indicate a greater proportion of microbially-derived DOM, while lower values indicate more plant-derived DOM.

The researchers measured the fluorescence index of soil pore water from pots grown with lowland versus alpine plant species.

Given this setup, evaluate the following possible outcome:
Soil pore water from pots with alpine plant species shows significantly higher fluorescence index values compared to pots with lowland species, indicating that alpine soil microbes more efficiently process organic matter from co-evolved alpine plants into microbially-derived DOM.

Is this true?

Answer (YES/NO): NO